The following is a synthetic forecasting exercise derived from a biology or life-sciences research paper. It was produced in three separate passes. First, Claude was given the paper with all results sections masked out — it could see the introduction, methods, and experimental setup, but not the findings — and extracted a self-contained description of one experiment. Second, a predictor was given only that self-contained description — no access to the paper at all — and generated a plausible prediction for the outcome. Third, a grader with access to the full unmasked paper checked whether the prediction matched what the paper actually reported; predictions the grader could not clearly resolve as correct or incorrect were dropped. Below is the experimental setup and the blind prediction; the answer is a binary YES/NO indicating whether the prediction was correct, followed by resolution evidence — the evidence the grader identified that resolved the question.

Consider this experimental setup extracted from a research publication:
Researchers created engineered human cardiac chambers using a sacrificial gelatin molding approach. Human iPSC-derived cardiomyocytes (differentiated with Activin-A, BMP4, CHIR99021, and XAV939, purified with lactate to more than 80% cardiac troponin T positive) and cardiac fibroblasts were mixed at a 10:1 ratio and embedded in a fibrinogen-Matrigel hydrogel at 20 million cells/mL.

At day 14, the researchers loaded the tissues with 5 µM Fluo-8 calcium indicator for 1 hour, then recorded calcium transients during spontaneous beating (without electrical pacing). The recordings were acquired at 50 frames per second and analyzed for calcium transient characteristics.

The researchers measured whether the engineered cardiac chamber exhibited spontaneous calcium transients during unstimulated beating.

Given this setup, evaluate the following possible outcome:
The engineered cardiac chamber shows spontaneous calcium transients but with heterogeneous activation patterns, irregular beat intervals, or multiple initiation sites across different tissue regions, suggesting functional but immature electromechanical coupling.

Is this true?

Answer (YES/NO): YES